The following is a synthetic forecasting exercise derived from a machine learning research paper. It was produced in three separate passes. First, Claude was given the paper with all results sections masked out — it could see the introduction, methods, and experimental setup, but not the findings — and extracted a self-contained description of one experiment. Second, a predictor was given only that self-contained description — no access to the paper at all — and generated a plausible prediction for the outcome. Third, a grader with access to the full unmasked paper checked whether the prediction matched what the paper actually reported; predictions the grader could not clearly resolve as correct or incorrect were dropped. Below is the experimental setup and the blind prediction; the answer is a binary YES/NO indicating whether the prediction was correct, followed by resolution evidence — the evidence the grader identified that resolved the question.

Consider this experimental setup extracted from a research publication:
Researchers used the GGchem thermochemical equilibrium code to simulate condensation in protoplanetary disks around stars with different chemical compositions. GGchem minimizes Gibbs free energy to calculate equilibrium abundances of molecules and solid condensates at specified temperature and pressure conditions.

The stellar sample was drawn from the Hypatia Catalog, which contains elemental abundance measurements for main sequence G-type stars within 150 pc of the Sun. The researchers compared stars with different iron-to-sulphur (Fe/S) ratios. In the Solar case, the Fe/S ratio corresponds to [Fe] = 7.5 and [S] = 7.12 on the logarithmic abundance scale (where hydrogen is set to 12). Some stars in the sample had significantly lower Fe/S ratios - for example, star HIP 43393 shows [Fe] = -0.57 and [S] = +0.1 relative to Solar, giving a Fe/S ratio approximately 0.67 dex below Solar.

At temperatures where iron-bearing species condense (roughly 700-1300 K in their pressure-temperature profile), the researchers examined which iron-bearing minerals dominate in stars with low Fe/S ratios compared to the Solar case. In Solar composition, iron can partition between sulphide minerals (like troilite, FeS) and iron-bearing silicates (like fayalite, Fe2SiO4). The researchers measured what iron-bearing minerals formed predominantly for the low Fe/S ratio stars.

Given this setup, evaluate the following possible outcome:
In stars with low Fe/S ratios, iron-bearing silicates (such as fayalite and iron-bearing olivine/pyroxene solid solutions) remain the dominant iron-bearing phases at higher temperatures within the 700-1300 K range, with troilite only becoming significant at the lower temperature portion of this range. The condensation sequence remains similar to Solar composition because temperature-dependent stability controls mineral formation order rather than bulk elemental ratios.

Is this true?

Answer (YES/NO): NO